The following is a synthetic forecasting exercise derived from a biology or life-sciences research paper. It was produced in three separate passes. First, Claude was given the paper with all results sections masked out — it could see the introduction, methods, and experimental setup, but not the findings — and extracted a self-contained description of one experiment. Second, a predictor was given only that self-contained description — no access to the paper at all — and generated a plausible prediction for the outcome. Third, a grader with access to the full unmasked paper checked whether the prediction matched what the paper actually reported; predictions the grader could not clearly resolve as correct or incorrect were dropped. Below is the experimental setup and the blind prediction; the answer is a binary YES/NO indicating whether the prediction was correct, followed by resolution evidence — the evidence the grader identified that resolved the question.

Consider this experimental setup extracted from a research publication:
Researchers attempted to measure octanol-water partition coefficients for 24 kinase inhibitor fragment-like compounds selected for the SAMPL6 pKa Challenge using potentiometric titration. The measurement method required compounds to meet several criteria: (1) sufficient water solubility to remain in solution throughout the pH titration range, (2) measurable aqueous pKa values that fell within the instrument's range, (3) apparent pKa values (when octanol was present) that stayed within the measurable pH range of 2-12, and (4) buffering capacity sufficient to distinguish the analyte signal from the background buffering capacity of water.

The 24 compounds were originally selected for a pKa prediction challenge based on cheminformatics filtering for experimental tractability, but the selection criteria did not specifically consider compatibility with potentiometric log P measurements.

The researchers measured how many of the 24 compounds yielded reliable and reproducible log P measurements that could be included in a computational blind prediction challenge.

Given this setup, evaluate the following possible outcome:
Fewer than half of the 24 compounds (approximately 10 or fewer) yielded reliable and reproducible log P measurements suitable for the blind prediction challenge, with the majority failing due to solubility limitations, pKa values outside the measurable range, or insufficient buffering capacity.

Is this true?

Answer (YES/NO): NO